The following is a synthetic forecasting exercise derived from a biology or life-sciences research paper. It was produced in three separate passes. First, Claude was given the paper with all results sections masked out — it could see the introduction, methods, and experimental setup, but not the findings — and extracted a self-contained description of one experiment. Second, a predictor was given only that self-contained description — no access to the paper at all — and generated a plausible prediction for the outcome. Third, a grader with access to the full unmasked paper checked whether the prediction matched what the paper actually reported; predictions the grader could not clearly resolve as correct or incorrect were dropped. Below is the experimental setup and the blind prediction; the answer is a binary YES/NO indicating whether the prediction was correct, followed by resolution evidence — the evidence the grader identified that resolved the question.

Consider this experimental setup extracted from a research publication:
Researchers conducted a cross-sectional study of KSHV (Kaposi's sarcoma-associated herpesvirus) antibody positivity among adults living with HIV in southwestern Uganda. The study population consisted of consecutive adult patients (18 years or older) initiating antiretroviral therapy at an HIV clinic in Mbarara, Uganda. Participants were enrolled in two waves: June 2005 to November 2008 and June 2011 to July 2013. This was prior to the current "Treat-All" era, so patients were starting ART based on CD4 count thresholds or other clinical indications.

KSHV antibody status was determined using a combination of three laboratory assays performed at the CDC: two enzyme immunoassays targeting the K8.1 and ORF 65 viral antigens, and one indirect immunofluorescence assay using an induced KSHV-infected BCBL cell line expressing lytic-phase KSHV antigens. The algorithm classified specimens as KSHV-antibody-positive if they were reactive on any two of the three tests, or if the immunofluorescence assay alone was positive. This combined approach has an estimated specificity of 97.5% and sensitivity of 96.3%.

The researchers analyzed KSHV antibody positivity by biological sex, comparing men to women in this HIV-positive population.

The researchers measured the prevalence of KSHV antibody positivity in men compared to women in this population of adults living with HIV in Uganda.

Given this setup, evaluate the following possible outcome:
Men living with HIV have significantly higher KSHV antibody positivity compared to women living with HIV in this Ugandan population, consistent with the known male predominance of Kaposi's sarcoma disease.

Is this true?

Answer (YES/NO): YES